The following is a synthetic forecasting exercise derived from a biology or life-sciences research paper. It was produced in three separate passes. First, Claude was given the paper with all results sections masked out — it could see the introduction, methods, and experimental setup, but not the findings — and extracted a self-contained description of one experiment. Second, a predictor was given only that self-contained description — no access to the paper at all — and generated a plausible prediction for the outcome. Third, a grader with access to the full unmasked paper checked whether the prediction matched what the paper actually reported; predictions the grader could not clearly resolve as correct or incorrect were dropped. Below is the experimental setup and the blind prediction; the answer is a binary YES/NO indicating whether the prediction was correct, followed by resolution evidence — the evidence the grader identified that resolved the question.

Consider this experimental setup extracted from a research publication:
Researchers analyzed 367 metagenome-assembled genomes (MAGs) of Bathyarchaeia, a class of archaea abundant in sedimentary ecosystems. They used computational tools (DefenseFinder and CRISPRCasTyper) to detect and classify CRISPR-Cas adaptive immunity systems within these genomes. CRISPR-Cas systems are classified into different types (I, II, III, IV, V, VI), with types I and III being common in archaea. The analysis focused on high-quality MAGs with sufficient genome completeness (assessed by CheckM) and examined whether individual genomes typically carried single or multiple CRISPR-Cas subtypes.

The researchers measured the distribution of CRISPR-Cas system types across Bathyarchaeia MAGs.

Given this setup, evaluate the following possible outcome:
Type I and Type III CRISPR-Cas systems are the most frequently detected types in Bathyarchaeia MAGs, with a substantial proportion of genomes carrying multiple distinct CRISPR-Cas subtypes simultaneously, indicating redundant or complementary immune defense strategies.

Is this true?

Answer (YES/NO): NO